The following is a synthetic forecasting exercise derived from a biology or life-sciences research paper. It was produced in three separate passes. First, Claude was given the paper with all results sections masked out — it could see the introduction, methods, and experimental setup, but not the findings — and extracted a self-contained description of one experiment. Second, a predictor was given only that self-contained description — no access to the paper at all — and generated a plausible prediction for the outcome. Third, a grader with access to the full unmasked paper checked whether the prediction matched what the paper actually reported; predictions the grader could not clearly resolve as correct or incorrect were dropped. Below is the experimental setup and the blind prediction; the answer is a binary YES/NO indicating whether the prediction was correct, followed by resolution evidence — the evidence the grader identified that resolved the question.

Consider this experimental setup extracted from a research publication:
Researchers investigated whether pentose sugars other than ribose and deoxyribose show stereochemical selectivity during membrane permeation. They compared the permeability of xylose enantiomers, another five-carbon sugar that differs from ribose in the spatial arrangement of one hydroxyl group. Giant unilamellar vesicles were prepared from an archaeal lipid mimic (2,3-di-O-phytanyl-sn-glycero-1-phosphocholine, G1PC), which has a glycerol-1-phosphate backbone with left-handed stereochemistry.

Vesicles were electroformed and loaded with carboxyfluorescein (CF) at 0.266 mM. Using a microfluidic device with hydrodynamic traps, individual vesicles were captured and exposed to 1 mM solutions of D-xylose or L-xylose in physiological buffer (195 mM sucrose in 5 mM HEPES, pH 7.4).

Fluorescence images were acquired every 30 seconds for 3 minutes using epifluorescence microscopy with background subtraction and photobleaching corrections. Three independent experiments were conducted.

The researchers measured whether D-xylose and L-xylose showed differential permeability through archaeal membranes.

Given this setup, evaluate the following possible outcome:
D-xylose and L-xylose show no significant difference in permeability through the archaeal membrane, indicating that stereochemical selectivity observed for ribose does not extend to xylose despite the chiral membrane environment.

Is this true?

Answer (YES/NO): YES